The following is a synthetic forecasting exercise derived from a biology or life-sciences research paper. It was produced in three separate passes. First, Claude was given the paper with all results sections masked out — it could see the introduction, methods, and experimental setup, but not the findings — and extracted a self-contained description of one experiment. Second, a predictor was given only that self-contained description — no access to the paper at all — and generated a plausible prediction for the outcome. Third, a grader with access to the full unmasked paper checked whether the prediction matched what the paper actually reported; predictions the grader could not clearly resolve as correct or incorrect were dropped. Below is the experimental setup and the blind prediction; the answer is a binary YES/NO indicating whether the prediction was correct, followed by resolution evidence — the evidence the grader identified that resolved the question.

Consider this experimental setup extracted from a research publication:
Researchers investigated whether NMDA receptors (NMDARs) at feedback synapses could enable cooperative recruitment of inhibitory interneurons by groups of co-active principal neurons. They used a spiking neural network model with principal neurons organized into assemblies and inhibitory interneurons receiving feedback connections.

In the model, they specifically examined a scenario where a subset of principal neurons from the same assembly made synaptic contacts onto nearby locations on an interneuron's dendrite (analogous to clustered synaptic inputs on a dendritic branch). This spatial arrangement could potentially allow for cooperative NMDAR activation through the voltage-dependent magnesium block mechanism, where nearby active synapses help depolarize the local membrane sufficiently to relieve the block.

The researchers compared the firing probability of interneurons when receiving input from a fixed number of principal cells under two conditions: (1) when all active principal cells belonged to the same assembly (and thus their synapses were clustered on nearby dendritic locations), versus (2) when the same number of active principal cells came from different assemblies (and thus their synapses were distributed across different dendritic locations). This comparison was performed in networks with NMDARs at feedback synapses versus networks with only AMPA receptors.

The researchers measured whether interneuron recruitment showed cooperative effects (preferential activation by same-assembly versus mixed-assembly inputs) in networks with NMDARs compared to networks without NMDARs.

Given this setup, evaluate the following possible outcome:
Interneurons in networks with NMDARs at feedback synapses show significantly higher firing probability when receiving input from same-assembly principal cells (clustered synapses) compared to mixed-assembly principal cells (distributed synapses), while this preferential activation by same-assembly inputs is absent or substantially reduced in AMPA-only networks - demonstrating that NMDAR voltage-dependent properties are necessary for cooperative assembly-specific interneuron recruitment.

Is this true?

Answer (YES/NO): YES